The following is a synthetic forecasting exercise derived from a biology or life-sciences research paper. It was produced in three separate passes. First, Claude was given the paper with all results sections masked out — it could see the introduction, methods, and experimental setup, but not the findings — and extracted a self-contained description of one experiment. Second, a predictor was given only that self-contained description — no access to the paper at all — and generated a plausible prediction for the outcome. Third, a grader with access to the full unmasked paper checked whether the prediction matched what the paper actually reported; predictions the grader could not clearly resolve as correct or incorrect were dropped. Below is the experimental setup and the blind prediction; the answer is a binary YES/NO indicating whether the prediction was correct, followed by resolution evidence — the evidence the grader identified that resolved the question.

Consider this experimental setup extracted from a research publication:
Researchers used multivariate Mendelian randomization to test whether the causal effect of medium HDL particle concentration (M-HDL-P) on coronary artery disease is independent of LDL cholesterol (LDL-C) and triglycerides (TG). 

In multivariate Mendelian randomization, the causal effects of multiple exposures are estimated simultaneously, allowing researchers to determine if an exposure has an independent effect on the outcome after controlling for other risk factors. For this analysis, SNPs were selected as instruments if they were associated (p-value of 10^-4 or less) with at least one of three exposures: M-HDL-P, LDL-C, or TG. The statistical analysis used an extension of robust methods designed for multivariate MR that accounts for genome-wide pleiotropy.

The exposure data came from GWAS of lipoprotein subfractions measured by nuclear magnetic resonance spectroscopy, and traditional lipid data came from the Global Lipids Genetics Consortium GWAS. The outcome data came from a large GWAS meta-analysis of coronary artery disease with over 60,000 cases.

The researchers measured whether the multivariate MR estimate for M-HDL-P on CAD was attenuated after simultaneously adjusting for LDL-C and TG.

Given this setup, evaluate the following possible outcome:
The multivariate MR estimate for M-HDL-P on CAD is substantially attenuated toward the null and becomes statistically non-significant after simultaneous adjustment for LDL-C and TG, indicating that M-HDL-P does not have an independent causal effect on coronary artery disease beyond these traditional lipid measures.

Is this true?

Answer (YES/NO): NO